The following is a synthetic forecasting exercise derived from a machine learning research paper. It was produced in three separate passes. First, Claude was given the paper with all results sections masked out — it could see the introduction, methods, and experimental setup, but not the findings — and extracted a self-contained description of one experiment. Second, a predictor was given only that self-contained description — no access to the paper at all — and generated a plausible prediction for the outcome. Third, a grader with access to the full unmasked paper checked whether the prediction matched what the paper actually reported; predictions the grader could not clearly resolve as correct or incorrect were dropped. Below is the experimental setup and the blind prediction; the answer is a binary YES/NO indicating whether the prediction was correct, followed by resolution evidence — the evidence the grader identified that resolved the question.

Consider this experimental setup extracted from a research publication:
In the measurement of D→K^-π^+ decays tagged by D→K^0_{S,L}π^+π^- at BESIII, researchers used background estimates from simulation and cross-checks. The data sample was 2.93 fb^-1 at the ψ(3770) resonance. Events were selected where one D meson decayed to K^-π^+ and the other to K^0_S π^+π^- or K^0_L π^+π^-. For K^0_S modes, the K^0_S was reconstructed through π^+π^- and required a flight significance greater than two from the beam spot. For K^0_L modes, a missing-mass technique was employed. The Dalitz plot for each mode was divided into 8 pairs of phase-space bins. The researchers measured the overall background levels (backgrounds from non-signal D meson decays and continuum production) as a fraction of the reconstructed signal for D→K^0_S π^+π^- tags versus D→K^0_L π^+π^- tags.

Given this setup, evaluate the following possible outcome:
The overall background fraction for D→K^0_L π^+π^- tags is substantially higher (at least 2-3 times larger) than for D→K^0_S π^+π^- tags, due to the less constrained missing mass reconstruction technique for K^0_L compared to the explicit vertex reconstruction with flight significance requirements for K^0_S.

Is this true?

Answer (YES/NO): YES